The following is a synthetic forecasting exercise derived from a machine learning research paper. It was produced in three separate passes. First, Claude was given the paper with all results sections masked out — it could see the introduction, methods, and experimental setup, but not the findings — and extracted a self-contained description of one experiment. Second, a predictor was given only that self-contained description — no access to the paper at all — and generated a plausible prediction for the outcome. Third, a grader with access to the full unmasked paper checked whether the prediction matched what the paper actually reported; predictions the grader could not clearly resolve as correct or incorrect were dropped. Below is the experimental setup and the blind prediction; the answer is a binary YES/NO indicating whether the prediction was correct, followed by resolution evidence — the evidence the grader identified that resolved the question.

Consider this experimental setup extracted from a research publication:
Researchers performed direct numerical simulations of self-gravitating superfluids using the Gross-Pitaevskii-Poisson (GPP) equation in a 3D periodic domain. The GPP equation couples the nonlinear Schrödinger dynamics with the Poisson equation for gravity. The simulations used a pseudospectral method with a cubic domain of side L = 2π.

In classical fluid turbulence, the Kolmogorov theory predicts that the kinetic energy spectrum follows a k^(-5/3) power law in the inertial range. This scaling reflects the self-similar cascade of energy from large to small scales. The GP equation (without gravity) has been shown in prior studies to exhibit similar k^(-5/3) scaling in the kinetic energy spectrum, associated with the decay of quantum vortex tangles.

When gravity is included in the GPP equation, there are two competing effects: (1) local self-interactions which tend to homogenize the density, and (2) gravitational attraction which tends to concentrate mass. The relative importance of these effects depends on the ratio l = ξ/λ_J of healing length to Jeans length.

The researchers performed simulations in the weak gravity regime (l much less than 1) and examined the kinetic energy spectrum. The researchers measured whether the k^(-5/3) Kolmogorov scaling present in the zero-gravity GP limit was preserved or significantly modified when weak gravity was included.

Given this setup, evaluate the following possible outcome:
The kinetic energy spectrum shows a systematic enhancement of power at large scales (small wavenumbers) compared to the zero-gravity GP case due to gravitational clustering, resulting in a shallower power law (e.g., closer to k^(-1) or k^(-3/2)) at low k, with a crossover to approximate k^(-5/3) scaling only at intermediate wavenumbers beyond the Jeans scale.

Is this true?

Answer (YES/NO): NO